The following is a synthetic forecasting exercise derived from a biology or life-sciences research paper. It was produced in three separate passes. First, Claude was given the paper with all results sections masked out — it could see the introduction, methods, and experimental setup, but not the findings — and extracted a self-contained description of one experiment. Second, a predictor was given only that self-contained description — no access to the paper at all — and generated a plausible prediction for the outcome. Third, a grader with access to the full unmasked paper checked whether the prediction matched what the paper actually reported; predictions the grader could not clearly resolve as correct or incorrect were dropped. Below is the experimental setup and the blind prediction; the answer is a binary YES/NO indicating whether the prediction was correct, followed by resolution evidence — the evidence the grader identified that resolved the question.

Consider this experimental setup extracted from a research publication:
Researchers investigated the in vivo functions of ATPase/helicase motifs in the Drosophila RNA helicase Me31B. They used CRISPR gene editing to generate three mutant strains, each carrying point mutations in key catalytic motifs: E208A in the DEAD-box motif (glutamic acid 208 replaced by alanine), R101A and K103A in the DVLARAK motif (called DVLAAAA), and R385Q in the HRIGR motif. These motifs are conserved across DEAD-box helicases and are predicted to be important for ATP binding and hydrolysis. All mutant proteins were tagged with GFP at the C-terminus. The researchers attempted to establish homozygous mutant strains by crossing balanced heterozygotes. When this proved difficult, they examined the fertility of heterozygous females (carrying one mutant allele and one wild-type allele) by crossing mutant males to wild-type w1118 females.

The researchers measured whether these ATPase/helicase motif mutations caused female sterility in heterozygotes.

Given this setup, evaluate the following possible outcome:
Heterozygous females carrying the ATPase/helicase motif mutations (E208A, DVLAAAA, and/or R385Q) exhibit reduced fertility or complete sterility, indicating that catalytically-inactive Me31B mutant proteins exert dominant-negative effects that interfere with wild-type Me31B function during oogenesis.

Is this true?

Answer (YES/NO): YES